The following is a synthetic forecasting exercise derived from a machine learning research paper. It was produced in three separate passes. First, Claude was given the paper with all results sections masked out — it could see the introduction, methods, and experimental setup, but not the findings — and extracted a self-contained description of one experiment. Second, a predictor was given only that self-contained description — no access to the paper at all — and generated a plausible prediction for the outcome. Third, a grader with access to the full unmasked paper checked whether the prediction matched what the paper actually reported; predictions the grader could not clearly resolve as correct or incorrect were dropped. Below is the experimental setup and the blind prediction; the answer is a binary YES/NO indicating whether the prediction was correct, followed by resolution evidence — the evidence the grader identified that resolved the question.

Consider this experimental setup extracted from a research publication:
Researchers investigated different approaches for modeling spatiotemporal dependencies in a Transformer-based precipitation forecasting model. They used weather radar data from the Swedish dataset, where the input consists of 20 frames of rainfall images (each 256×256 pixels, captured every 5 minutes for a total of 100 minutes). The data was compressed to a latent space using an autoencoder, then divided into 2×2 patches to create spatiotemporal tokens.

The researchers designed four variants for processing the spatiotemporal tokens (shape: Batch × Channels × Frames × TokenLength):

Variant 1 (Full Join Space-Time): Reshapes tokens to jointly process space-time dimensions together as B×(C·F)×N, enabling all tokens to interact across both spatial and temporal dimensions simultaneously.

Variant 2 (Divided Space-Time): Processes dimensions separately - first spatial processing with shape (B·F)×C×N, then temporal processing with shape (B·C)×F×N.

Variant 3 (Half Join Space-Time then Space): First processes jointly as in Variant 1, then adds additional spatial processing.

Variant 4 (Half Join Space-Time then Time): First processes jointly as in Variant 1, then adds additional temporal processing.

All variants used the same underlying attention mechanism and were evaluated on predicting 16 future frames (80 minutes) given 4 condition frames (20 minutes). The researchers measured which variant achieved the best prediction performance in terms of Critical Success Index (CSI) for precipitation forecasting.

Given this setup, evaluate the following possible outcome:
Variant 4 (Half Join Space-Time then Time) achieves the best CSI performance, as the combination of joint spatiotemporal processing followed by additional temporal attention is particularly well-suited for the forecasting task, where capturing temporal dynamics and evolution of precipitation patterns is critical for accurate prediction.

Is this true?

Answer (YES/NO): NO